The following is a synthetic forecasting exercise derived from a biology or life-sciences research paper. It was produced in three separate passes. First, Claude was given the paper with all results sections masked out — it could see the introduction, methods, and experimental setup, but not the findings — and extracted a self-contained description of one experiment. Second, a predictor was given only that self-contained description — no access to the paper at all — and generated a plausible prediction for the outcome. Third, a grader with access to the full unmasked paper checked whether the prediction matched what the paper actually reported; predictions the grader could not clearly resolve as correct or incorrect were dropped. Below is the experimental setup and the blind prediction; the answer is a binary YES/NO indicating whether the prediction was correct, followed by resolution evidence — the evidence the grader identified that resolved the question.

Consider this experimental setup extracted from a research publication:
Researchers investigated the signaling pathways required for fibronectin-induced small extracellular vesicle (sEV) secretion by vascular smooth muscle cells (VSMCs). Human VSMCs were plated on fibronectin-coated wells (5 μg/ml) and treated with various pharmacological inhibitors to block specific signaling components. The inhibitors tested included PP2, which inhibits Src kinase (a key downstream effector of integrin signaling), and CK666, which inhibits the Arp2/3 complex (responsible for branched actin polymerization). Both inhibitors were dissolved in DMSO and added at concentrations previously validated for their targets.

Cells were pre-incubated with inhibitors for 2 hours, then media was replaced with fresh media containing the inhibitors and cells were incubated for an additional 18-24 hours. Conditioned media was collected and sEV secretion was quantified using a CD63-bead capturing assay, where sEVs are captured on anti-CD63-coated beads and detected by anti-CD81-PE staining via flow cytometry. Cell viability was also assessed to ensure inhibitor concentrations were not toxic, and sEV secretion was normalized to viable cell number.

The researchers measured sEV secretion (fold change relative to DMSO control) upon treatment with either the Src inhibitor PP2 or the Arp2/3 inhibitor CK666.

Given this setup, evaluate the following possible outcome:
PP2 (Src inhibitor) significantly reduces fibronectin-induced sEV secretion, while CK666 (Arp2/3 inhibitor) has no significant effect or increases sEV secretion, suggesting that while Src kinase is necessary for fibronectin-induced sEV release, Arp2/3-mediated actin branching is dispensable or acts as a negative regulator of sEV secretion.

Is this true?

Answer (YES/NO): NO